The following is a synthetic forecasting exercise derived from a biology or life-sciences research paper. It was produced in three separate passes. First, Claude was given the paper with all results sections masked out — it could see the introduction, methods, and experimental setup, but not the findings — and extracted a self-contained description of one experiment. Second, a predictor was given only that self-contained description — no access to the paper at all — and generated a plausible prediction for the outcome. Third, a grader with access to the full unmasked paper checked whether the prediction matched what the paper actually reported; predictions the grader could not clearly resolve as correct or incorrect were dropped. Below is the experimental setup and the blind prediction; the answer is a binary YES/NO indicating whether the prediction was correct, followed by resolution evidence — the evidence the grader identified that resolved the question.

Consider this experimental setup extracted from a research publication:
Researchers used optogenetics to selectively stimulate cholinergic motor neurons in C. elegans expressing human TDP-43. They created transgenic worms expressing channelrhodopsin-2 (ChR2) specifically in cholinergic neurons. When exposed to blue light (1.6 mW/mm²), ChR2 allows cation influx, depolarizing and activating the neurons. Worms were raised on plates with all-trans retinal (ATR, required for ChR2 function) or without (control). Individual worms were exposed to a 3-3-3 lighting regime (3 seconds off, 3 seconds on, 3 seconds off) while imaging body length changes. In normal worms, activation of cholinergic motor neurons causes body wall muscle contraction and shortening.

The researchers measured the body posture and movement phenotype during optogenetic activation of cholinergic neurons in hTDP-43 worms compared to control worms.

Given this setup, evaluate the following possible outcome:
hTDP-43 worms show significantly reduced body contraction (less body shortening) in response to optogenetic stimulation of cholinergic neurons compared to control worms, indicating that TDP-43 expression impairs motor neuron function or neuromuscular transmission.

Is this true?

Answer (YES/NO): NO